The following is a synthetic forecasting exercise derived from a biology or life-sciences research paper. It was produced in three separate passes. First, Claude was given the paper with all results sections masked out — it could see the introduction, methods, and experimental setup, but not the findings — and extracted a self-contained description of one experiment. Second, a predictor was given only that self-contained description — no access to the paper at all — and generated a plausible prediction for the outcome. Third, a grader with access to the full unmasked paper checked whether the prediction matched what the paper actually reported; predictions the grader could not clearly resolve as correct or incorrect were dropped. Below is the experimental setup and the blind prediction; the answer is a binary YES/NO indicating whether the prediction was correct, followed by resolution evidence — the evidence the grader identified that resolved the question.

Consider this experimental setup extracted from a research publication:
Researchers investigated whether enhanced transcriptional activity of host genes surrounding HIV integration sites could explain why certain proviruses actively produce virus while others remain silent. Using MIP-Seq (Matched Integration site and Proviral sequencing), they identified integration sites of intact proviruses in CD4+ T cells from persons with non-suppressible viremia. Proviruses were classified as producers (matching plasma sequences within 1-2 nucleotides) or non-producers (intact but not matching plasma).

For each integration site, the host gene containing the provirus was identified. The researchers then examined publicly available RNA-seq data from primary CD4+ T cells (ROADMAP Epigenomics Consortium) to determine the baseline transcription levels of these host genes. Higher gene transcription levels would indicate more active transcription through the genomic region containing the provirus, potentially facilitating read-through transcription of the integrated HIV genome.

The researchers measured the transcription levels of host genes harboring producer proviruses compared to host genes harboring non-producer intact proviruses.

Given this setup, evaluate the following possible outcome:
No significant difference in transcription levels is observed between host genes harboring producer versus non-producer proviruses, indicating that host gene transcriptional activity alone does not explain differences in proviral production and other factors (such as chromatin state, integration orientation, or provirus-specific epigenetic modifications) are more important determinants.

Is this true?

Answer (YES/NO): YES